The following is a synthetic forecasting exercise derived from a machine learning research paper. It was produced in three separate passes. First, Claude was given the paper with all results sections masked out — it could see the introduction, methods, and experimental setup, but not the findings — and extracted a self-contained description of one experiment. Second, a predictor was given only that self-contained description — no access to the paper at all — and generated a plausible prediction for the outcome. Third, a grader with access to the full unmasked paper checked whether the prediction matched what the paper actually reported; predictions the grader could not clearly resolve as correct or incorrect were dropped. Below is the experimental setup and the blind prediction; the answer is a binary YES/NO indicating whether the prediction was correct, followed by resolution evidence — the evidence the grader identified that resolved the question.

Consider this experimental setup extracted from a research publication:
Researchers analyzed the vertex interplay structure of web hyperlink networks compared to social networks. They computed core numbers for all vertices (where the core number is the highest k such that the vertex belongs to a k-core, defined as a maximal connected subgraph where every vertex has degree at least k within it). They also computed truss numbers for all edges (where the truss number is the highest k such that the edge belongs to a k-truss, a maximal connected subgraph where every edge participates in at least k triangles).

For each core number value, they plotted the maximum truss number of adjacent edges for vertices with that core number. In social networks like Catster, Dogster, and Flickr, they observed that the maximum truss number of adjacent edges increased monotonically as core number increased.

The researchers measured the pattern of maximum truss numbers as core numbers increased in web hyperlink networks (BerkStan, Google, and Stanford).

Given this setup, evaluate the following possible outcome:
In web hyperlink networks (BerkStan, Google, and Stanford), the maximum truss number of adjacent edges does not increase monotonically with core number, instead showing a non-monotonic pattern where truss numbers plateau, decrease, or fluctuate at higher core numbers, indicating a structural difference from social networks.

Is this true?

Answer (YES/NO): YES